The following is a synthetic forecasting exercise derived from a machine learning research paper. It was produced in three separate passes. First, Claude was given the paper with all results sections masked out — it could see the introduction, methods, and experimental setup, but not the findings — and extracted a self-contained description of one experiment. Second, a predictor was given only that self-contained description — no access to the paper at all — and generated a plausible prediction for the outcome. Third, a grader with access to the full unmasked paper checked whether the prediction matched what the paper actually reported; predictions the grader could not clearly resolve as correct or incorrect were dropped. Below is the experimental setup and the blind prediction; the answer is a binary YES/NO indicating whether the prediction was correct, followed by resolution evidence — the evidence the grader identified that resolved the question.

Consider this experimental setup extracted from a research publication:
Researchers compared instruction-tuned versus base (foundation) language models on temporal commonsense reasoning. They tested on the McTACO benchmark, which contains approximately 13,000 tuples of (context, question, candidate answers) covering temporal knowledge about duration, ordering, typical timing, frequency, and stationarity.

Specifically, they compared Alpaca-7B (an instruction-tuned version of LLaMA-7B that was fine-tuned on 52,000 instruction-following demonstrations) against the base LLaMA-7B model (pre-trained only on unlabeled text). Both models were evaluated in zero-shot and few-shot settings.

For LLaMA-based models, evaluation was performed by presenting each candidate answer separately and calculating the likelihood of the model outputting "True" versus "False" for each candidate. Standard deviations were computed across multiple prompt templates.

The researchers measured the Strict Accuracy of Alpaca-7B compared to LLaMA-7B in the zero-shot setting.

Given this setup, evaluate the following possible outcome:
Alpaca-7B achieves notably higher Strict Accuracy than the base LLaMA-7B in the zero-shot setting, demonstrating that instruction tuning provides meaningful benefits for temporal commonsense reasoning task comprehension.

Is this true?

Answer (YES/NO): YES